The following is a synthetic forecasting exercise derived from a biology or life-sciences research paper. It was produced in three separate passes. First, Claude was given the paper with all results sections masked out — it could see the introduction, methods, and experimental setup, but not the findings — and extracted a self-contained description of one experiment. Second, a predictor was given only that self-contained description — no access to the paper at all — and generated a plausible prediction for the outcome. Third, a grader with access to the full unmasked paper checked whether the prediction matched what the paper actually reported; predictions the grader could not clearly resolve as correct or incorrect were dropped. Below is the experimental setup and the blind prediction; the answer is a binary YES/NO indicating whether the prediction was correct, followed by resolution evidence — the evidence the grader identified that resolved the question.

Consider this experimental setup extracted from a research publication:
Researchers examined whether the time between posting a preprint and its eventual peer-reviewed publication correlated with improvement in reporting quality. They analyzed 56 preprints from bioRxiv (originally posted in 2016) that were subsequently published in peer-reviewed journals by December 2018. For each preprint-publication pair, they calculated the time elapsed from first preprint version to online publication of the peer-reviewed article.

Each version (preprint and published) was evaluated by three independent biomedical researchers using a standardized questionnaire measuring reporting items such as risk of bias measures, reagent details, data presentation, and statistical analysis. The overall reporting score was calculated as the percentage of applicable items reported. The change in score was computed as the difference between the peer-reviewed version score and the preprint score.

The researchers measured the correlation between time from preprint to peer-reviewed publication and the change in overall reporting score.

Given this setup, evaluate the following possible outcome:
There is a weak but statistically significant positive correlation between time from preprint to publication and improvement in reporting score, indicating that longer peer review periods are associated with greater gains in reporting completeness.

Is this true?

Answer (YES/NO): NO